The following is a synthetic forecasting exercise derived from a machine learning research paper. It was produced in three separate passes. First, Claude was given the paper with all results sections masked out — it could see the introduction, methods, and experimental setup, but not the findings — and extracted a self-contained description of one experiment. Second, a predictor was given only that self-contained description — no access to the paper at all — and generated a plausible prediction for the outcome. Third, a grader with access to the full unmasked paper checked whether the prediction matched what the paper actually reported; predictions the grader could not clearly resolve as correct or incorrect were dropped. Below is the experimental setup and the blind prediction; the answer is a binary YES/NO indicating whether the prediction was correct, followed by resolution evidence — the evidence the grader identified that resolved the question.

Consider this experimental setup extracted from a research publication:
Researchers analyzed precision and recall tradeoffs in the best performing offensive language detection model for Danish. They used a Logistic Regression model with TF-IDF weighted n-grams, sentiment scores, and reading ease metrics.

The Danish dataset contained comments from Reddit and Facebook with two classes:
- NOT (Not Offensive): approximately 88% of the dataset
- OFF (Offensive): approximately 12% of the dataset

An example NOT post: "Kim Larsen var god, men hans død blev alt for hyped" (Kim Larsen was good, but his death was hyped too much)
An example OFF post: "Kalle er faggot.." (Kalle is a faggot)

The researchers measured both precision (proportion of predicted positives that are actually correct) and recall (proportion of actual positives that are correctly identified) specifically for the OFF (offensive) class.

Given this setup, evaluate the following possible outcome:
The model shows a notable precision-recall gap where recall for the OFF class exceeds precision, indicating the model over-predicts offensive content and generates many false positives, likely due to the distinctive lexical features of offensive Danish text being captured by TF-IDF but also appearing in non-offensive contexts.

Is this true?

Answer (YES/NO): YES